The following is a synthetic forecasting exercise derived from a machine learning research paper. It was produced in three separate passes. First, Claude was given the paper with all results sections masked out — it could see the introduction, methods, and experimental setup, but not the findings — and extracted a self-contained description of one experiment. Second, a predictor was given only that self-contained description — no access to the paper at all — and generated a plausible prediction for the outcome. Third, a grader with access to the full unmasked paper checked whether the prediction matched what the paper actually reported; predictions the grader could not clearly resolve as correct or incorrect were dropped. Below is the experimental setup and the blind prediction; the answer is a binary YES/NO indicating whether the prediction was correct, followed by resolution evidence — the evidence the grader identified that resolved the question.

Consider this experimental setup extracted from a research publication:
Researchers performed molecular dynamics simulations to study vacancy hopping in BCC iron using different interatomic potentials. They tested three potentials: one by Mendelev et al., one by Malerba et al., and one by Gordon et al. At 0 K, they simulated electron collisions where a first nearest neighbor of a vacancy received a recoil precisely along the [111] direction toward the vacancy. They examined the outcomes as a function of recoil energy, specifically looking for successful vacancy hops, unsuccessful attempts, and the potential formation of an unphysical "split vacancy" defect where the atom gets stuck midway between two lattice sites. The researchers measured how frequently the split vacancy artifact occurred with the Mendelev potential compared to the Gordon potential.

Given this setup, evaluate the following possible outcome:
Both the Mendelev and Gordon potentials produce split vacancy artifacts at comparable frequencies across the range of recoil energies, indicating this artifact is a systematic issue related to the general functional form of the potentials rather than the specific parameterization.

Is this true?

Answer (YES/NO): NO